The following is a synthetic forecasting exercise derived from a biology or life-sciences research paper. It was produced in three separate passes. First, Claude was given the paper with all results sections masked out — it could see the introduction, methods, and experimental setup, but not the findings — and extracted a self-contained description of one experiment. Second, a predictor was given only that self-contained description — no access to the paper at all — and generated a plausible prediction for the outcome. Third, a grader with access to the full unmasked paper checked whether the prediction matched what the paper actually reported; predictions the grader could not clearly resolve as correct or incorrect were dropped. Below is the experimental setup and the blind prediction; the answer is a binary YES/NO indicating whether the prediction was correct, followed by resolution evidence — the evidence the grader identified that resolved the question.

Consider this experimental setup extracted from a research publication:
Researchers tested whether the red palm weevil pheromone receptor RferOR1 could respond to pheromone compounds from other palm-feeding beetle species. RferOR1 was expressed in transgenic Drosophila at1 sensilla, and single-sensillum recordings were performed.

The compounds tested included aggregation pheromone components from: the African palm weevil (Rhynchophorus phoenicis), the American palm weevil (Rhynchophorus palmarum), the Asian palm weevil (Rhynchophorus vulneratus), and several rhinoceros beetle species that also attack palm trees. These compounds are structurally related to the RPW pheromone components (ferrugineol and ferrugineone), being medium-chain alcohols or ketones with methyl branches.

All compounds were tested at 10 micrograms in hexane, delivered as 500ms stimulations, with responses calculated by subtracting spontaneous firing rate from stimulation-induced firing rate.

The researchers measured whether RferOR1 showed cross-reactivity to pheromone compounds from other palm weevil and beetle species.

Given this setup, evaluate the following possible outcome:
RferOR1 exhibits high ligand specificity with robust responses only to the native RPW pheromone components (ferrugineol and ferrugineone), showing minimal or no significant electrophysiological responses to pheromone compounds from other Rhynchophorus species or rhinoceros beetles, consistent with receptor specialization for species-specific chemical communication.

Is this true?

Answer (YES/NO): NO